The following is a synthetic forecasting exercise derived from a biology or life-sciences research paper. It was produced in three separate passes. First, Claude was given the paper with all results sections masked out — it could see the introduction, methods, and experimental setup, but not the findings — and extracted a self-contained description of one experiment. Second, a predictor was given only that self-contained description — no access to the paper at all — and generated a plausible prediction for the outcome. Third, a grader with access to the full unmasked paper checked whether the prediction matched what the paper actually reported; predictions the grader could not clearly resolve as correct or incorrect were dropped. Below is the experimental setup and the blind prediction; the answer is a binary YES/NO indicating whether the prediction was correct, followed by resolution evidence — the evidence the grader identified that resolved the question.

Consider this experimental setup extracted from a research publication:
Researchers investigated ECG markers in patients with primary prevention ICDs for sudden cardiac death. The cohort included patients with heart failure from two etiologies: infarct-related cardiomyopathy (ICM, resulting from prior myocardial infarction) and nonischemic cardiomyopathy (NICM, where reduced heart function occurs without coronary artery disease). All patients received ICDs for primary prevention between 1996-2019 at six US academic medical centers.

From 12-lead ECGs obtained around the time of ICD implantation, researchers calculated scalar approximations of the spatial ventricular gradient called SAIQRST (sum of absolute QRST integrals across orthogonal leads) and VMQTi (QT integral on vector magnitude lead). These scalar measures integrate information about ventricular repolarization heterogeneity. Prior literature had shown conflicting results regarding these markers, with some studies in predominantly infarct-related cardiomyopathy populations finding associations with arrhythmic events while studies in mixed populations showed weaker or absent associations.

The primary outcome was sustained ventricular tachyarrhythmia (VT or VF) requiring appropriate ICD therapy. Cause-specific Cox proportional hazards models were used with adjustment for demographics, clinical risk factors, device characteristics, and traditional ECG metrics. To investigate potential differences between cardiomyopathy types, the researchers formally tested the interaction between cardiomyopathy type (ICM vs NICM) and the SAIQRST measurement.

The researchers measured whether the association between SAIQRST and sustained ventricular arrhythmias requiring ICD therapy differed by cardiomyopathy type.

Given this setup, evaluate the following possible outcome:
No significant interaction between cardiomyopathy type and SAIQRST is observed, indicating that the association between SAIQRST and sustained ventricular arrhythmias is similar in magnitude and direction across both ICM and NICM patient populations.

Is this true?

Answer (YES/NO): NO